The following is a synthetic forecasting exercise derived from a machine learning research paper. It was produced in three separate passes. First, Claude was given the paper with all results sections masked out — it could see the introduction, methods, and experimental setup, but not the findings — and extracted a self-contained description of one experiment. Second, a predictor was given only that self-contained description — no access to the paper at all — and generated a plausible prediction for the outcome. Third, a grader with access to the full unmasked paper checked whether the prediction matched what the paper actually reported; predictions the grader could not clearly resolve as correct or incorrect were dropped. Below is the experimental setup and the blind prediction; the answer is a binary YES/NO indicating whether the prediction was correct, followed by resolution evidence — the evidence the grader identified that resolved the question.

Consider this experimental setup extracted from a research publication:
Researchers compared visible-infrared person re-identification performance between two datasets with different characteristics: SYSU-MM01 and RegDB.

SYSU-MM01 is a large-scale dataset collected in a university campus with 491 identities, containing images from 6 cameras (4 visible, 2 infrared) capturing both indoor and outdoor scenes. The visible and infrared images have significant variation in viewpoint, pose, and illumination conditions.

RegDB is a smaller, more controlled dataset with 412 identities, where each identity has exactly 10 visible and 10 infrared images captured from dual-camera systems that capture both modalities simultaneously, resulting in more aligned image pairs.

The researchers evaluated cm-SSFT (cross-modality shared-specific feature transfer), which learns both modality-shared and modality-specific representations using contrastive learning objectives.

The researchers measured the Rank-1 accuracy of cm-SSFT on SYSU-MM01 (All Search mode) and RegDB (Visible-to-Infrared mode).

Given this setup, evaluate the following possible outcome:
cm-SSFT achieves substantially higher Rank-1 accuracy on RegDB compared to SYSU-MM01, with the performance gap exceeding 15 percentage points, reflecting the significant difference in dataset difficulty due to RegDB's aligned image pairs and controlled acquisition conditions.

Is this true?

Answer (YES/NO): NO